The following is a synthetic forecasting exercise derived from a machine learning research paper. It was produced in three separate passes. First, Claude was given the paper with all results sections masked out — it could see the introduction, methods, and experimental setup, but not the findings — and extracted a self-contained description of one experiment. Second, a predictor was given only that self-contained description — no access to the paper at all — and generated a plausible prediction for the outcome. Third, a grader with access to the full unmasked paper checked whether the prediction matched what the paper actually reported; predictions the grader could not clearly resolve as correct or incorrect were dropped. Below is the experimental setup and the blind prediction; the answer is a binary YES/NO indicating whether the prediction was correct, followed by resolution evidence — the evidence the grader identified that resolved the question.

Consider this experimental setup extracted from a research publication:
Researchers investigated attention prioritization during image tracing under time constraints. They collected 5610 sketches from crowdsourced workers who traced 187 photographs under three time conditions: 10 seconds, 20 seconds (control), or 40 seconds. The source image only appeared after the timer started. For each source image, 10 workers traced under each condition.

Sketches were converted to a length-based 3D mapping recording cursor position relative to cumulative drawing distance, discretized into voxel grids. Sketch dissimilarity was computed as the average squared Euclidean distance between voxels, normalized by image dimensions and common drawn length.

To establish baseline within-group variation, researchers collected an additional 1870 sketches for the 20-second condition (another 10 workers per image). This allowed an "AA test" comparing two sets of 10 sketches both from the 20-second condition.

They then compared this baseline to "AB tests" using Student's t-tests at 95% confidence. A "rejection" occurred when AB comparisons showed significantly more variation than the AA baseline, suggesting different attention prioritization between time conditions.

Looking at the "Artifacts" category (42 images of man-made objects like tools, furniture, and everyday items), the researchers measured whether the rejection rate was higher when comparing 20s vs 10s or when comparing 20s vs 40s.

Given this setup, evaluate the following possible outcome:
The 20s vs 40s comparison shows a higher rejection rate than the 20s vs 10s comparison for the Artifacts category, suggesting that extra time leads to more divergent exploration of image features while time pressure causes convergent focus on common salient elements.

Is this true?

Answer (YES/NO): NO